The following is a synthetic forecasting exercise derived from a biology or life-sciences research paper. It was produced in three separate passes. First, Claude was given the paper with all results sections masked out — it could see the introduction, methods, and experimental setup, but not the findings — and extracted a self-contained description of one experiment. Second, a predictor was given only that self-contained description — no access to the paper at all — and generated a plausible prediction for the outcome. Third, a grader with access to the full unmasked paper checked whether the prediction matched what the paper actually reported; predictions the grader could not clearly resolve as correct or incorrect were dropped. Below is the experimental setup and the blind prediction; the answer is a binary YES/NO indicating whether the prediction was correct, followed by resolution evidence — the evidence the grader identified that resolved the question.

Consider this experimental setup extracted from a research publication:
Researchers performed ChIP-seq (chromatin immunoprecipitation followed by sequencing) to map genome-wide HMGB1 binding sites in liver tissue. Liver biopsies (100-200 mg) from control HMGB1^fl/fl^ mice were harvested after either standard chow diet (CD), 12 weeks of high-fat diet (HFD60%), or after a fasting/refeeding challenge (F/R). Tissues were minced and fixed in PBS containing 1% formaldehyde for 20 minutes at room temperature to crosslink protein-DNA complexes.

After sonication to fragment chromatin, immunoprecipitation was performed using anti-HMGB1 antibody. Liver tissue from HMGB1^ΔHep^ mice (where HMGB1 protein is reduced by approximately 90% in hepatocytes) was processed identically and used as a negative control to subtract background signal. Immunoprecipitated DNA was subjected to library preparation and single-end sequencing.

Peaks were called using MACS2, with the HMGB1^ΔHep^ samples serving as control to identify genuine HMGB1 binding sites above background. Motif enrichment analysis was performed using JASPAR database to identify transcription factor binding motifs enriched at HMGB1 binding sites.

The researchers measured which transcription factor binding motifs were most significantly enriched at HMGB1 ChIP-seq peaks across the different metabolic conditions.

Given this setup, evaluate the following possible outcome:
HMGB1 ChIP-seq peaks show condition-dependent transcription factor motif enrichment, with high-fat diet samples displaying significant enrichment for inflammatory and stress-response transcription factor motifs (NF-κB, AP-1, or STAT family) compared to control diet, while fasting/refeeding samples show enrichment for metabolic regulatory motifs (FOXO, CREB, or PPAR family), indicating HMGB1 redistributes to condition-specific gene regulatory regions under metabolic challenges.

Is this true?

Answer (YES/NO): NO